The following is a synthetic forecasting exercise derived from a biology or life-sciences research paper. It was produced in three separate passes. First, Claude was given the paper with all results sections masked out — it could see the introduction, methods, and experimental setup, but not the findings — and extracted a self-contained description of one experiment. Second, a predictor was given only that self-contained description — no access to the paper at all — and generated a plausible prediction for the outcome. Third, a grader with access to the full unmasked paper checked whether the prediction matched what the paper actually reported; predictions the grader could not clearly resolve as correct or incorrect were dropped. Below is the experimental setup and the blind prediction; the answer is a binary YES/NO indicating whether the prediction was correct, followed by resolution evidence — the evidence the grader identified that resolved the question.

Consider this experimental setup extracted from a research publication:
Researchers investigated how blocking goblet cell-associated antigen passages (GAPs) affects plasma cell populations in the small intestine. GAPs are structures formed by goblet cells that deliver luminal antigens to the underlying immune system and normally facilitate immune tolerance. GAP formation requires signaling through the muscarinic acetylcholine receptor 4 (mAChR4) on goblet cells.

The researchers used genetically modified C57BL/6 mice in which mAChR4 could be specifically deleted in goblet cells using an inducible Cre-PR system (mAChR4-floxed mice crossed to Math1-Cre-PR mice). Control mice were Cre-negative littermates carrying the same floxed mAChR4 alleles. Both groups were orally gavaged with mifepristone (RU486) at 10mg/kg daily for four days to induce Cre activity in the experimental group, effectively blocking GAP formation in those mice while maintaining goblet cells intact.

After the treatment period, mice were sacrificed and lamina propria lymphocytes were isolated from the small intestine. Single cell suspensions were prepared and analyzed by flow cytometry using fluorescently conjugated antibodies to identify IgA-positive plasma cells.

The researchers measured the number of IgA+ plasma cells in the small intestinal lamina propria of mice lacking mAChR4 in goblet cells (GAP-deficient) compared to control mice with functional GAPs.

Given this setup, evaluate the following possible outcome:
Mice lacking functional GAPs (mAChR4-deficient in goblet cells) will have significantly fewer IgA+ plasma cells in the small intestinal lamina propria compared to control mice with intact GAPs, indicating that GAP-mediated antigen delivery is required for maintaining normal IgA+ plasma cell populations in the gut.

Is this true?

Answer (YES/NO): NO